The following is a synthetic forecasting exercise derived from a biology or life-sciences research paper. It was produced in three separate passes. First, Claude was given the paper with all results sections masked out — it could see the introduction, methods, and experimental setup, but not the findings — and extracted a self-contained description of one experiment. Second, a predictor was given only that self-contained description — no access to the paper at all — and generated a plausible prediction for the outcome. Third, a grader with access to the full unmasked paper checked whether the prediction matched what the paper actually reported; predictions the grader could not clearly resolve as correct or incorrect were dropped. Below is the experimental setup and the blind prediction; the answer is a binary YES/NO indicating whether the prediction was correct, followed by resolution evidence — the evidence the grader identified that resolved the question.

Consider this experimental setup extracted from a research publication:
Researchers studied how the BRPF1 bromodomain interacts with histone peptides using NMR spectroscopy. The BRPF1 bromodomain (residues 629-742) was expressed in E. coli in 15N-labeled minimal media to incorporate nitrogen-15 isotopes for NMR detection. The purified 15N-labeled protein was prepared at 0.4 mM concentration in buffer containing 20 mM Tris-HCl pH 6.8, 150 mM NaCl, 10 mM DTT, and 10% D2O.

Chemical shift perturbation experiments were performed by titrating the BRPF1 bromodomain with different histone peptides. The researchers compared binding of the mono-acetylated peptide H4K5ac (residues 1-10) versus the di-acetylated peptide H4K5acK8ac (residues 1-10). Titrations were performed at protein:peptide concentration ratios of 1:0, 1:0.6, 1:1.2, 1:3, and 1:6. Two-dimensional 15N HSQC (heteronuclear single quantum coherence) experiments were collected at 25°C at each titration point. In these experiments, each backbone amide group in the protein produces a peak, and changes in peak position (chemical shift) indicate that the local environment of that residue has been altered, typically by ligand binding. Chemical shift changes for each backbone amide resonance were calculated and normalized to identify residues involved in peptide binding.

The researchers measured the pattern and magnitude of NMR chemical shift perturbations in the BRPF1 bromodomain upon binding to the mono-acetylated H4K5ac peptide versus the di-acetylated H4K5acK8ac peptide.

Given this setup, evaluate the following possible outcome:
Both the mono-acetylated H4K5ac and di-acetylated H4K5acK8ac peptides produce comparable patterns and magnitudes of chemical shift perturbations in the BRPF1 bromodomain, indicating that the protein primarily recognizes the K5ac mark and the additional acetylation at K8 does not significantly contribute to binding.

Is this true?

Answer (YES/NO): NO